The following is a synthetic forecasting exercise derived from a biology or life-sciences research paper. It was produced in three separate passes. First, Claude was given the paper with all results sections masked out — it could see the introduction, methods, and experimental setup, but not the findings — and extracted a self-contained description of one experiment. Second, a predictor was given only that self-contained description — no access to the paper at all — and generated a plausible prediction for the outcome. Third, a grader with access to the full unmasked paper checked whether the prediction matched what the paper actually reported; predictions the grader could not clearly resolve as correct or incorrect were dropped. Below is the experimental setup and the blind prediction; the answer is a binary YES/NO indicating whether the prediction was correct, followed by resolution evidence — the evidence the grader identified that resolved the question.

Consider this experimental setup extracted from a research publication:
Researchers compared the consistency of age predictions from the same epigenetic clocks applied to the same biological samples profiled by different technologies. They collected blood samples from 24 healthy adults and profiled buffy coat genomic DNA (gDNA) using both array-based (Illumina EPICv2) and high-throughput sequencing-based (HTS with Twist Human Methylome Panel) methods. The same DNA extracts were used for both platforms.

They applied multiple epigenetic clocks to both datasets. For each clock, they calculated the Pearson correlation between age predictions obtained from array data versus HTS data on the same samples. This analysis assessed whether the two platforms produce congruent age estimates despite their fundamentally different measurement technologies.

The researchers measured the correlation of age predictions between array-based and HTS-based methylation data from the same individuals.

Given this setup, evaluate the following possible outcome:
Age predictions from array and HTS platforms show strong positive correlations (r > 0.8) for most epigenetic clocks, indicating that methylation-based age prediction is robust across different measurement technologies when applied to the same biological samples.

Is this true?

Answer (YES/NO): NO